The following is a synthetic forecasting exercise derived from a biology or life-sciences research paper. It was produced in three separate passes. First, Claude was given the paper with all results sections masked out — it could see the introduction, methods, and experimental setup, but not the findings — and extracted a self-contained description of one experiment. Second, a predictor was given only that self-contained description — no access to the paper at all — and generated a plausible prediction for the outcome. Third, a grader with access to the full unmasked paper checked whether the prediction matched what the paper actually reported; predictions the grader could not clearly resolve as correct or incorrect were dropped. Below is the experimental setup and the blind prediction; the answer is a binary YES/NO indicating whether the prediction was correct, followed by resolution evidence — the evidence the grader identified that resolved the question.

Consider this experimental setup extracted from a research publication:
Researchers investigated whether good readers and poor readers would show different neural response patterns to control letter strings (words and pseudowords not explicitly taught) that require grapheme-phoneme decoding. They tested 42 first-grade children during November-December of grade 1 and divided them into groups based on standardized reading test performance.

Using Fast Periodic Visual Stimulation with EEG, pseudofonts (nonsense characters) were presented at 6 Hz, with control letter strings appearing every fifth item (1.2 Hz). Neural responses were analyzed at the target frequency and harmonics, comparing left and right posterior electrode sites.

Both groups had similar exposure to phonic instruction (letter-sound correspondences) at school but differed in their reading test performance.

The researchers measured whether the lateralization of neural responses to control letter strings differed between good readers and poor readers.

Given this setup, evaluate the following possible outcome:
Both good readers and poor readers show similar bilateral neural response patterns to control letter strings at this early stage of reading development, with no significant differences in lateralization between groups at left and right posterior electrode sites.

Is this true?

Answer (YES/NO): NO